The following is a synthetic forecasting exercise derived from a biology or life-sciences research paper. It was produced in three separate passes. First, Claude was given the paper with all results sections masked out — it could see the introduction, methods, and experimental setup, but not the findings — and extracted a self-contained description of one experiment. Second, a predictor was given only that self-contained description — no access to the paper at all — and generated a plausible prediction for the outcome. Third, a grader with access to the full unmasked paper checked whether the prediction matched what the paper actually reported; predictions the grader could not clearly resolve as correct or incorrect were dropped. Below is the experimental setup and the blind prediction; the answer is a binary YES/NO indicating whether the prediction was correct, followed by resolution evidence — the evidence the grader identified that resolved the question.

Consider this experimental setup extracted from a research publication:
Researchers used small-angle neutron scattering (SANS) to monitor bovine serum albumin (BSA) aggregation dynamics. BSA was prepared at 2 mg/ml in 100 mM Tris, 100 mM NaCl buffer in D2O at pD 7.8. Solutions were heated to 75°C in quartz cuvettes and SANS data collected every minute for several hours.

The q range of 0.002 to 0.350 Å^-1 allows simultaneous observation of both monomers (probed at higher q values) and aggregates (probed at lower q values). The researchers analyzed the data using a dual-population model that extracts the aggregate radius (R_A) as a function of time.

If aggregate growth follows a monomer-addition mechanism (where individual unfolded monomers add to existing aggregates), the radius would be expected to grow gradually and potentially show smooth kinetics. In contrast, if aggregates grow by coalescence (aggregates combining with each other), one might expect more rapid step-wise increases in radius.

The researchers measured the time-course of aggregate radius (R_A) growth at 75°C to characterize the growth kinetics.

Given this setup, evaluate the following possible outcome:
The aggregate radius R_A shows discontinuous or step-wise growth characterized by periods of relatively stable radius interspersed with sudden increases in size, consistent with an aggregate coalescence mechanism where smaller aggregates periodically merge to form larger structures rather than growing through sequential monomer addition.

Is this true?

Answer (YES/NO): NO